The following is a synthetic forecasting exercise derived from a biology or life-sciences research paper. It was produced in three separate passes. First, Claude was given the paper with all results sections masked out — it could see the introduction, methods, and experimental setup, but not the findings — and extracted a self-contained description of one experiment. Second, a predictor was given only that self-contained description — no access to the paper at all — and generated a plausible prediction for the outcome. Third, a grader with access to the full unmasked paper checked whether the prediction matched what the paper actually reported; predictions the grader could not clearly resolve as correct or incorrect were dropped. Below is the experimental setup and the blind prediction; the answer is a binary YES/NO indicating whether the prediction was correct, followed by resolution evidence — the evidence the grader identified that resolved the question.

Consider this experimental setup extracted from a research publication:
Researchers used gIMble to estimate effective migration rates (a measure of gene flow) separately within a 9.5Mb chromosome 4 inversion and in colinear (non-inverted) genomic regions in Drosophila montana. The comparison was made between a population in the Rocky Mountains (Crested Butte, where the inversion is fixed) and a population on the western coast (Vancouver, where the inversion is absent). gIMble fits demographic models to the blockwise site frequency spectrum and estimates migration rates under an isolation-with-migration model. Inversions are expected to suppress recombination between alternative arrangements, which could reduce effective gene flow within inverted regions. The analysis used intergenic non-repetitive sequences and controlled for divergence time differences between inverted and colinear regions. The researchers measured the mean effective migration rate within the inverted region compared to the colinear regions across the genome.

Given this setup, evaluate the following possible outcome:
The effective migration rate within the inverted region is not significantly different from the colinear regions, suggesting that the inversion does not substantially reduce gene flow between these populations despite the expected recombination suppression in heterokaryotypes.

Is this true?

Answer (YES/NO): NO